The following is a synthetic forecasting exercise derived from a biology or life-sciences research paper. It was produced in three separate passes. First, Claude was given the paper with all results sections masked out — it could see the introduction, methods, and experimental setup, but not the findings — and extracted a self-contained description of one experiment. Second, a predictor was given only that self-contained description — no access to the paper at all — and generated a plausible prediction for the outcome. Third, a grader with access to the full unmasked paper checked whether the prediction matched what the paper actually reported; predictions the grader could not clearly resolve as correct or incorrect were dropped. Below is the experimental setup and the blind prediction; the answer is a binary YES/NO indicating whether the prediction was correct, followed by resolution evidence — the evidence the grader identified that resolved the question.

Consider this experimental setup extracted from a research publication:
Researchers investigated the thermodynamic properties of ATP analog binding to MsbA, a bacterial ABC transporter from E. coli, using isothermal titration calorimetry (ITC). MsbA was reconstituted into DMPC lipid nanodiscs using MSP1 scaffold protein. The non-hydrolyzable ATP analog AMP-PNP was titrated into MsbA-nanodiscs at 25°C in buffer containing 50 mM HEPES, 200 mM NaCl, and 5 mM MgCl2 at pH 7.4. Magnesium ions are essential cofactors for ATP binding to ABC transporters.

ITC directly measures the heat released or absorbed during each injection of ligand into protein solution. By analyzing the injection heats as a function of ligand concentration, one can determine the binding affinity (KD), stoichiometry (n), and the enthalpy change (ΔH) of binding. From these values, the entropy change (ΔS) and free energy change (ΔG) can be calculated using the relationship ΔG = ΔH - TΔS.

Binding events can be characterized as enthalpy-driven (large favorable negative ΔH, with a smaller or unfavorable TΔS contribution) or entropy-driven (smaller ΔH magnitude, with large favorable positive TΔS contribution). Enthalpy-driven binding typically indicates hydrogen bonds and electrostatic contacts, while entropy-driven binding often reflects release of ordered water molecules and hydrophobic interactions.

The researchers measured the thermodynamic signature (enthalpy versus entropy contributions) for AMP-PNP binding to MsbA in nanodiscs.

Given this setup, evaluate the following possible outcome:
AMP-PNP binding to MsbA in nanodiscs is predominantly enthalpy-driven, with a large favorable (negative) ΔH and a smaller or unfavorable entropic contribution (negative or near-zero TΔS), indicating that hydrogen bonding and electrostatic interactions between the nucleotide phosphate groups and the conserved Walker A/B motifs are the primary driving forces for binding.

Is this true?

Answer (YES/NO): NO